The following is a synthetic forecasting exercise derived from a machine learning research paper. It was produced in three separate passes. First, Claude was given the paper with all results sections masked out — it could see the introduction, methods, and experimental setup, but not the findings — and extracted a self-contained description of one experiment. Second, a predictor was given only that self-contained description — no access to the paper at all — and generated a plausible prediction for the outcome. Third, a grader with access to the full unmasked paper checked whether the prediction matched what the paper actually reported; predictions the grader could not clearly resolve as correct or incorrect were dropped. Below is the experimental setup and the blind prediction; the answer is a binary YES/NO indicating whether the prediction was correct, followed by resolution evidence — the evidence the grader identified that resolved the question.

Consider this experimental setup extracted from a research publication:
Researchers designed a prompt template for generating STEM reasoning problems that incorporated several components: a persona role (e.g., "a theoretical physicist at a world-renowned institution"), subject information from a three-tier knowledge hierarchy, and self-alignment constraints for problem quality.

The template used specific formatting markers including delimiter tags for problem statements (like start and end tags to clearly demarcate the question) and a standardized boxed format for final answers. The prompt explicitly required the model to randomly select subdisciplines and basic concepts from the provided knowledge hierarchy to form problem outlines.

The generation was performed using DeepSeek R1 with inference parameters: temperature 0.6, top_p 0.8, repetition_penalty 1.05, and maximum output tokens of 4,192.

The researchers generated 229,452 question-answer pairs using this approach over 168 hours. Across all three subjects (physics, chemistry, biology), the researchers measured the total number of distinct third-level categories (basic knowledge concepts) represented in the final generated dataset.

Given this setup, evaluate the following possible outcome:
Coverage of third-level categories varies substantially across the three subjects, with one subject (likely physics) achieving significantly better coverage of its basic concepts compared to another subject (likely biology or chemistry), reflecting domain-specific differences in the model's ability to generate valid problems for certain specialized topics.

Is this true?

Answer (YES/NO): NO